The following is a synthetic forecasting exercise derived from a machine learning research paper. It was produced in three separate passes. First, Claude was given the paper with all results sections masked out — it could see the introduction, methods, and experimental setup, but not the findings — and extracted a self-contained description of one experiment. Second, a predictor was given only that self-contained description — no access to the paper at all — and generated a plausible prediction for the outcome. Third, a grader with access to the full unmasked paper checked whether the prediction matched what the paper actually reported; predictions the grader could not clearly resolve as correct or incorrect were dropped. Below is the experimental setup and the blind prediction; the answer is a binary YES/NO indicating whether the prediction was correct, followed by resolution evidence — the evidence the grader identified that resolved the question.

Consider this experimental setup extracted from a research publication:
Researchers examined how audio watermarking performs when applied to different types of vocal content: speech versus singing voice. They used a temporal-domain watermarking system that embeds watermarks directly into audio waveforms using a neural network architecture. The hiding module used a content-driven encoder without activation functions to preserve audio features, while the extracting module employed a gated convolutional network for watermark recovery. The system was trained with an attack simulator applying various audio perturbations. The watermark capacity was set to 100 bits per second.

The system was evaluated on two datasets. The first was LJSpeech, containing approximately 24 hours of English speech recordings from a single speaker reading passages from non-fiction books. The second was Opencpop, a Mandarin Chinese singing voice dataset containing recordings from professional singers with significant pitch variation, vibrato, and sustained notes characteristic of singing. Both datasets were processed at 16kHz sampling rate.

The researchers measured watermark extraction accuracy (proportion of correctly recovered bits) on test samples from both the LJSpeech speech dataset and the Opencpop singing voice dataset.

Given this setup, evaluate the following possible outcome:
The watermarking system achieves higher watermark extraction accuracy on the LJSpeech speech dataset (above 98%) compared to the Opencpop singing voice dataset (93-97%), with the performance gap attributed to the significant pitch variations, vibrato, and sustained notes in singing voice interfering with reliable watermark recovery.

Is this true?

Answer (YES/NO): NO